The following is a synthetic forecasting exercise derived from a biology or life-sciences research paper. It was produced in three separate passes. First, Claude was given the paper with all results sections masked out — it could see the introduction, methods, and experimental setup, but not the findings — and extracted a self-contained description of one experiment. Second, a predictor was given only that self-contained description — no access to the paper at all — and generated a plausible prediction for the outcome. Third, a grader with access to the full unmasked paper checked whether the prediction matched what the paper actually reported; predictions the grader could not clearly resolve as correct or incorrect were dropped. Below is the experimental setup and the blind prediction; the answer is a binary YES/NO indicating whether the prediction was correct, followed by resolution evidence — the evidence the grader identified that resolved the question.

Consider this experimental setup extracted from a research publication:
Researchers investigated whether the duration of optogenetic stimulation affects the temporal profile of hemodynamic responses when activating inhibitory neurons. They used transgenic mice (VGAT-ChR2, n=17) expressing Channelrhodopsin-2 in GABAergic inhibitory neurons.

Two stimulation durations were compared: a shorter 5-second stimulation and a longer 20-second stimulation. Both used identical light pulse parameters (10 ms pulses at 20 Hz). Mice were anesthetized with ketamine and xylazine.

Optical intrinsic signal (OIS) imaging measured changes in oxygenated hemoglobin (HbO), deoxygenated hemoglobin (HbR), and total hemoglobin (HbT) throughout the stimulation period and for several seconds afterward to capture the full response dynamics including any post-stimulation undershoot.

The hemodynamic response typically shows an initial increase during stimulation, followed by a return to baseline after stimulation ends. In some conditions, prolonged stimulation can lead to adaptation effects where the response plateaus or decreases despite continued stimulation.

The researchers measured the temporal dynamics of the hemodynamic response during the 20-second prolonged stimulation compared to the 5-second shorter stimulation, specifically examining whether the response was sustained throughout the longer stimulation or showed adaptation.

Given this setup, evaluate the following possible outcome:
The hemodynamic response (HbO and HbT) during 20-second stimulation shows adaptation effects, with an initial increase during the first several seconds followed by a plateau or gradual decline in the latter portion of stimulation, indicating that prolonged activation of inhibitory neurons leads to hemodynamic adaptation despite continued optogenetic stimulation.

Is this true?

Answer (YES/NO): NO